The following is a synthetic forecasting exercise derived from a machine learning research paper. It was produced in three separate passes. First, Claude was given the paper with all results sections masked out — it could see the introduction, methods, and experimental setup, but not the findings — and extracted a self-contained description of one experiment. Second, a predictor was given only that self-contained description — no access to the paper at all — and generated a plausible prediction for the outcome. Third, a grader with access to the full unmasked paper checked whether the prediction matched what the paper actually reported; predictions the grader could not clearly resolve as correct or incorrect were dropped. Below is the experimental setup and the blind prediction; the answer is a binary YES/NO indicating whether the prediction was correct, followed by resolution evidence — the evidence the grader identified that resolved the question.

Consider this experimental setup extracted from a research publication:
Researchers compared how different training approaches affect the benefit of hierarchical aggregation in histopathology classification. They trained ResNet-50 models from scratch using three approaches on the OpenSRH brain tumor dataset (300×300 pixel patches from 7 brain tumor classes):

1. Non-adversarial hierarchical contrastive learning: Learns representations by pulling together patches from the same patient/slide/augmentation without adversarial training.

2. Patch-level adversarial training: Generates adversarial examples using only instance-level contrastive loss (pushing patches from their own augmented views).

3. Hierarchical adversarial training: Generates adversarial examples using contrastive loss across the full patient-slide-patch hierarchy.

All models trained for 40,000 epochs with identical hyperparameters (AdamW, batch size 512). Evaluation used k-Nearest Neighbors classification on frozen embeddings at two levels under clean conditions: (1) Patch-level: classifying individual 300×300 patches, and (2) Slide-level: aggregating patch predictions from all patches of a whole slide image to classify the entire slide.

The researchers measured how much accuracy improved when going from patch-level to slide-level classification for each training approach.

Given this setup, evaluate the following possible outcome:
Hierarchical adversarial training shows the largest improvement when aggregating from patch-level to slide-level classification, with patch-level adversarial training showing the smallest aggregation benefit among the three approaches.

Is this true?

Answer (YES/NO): NO